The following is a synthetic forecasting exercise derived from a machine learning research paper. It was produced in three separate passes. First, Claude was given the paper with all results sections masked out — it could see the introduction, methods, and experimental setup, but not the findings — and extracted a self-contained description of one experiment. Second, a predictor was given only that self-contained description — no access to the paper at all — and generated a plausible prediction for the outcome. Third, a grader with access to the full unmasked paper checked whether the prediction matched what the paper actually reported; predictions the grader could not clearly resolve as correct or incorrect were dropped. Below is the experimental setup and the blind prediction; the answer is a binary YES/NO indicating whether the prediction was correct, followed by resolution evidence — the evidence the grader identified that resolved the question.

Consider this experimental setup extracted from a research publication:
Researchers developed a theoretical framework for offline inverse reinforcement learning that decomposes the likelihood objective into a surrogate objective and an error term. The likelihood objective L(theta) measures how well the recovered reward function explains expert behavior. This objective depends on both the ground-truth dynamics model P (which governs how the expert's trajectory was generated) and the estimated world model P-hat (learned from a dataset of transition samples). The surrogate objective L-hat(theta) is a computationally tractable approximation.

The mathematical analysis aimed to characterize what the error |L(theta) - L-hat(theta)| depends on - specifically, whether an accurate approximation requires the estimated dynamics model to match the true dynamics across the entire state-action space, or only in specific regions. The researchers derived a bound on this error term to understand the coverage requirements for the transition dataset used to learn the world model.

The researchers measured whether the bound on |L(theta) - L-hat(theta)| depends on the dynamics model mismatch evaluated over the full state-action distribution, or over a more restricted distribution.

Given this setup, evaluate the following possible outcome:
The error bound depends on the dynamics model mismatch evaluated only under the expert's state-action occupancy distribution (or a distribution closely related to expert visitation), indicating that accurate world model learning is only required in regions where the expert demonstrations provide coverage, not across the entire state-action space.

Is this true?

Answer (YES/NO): YES